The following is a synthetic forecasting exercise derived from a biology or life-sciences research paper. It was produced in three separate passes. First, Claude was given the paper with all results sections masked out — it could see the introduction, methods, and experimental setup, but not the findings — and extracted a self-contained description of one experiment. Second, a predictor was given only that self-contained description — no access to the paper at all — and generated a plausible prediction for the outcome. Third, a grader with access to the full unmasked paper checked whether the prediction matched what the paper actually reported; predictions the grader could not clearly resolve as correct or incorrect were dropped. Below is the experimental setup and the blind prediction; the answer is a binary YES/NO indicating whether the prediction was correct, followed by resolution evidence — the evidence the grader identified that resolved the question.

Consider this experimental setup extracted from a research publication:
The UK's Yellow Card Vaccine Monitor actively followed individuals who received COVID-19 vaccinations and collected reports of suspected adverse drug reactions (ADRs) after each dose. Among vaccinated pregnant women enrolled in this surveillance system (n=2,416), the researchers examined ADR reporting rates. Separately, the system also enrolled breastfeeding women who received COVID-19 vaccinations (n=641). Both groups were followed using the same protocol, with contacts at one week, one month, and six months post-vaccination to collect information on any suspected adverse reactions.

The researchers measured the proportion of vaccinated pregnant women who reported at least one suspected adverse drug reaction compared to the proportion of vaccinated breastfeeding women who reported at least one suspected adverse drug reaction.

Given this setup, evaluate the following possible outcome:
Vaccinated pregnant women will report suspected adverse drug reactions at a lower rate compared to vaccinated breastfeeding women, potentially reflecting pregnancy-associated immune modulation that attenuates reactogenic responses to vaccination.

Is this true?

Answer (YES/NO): YES